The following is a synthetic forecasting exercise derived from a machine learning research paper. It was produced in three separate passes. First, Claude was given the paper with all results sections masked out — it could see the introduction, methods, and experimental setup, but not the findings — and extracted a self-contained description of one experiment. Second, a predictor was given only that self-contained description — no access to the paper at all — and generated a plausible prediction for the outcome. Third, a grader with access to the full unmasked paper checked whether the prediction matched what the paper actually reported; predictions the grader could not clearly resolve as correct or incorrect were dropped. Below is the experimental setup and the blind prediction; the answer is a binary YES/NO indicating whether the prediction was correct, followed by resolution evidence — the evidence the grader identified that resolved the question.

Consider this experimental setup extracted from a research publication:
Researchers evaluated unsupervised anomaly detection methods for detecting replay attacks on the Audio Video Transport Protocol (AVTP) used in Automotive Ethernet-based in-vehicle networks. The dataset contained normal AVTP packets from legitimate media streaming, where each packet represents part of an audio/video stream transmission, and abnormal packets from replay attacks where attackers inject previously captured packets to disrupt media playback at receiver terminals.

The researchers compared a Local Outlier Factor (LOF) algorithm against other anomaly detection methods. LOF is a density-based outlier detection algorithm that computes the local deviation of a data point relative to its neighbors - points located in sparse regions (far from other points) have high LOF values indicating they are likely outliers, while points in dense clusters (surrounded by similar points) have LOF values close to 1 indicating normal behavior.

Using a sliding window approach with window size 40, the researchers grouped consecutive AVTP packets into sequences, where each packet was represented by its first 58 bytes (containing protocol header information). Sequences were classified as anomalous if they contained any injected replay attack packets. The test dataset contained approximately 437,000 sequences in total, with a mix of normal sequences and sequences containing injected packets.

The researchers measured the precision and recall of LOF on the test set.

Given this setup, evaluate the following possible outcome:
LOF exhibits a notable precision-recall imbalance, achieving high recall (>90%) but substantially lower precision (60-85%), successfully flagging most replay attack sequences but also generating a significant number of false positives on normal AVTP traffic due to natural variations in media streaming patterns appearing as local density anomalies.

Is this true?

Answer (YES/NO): NO